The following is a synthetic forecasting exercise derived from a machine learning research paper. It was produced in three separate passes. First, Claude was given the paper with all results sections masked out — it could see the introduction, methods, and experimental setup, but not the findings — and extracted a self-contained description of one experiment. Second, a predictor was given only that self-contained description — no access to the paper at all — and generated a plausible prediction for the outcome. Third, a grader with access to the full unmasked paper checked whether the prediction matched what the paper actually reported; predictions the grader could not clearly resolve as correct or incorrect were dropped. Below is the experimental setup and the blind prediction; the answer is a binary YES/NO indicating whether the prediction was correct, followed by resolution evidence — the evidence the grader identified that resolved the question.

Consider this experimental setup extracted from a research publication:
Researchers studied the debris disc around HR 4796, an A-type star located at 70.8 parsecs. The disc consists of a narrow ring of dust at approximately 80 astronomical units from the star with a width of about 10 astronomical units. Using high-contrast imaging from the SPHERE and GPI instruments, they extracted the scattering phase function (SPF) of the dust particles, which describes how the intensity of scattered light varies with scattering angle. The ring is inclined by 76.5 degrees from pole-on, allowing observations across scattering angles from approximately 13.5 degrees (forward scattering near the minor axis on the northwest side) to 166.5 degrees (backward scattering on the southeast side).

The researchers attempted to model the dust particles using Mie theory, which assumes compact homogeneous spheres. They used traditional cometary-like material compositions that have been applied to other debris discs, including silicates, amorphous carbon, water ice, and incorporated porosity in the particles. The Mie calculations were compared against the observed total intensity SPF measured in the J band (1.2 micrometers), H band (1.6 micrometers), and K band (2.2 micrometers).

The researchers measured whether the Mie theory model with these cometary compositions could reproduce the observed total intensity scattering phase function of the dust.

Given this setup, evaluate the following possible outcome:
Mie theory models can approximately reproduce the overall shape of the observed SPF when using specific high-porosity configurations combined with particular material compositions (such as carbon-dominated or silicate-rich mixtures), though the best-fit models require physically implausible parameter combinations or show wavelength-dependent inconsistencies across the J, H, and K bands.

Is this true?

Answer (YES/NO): NO